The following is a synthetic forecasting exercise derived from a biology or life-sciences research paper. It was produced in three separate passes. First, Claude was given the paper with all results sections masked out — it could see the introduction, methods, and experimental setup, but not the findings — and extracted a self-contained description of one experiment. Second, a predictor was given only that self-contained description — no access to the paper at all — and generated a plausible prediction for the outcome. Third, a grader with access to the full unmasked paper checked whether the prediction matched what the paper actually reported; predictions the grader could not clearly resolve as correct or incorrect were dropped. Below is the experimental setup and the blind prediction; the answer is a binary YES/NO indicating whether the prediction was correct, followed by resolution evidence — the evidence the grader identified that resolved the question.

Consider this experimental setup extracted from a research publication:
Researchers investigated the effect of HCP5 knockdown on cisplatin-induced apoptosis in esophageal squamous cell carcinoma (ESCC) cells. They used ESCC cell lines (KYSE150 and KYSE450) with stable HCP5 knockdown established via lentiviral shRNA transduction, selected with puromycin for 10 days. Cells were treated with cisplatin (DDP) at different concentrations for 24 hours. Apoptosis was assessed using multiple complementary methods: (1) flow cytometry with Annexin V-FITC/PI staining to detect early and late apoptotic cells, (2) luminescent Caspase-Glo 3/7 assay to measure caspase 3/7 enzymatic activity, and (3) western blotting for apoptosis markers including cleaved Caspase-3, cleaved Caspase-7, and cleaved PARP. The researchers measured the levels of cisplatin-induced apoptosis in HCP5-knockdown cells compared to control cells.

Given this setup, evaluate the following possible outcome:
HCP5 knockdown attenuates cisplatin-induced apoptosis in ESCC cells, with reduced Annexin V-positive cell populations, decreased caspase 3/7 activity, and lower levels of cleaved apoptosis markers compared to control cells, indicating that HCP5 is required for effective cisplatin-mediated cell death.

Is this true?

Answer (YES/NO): NO